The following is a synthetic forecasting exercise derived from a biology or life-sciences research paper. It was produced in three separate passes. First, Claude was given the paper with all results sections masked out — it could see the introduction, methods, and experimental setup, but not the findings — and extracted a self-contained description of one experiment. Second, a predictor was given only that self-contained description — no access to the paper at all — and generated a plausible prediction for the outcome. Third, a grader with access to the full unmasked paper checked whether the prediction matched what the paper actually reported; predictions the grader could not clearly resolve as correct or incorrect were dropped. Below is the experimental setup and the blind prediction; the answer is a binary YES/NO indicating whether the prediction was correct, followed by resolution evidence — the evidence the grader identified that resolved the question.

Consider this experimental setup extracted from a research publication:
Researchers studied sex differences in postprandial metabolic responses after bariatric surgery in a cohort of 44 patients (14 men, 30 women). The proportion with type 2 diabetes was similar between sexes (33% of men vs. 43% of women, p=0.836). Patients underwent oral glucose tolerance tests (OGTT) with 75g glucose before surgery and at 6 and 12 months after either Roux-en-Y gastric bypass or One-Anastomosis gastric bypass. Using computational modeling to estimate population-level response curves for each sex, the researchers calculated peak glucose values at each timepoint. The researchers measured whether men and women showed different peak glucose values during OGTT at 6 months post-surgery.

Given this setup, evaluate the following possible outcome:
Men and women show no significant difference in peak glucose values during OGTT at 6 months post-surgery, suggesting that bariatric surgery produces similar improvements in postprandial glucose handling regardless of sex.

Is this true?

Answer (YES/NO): NO